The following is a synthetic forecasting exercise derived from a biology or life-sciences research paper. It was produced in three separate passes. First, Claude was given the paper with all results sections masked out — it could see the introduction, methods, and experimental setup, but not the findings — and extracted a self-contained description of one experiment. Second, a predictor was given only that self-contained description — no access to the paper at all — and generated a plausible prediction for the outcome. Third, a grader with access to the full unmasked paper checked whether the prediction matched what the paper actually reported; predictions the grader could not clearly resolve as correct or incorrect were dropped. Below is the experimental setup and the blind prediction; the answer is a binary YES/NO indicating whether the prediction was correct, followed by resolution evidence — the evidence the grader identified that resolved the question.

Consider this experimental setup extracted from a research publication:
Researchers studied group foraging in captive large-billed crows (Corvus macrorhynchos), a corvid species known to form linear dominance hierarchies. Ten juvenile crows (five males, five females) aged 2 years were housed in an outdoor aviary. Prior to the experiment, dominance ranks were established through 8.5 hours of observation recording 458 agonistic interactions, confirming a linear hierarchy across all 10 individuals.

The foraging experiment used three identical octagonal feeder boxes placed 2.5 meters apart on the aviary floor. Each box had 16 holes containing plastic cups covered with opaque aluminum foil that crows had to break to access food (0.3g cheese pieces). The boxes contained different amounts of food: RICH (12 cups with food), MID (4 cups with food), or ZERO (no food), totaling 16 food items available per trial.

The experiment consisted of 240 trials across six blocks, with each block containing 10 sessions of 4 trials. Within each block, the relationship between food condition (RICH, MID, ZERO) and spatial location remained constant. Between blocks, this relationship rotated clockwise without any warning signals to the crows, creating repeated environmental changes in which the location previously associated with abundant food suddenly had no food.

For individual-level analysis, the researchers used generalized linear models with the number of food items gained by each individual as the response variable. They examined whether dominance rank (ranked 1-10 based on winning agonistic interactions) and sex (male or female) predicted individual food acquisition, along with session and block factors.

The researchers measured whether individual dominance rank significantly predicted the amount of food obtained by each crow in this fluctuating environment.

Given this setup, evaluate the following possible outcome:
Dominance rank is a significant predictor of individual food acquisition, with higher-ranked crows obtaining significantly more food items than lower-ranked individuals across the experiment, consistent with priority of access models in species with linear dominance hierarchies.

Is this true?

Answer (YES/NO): NO